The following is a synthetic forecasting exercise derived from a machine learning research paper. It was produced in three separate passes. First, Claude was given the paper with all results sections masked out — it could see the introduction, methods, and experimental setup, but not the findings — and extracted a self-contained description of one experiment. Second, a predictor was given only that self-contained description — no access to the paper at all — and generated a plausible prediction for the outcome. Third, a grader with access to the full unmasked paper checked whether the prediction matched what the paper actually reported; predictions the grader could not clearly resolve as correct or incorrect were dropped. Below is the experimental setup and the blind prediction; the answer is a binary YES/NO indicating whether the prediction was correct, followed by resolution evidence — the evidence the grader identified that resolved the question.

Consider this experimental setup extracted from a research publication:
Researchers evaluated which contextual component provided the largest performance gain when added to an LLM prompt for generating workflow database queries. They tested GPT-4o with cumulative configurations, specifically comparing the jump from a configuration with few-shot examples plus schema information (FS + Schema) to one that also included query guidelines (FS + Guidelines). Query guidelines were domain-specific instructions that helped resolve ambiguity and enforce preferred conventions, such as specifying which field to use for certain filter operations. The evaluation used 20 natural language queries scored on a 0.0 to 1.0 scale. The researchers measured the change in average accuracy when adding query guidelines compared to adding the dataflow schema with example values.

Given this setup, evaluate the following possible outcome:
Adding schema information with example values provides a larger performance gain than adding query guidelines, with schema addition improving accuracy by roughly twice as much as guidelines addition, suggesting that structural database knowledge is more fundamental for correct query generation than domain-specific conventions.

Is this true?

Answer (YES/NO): NO